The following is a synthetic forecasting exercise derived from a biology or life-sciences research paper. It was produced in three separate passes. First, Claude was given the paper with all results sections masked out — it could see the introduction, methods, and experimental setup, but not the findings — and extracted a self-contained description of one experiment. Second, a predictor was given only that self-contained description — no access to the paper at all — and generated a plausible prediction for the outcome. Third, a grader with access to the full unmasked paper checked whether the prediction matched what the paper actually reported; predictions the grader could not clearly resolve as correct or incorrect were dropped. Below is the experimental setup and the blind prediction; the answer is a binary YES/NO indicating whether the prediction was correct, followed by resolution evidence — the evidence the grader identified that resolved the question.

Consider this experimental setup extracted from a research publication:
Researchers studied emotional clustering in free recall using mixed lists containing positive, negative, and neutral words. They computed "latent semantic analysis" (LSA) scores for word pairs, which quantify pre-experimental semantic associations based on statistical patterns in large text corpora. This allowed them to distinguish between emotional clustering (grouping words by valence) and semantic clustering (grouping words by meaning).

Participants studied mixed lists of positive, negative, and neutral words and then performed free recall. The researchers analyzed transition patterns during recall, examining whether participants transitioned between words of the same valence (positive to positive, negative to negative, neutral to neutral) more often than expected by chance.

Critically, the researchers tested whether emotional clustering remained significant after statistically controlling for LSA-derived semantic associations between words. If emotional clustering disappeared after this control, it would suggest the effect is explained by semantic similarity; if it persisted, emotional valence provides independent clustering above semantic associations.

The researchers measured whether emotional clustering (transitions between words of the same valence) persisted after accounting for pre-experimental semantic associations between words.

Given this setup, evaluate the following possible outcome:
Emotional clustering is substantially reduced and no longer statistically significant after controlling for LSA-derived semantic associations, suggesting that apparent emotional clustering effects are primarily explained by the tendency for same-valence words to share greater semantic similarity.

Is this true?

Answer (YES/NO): NO